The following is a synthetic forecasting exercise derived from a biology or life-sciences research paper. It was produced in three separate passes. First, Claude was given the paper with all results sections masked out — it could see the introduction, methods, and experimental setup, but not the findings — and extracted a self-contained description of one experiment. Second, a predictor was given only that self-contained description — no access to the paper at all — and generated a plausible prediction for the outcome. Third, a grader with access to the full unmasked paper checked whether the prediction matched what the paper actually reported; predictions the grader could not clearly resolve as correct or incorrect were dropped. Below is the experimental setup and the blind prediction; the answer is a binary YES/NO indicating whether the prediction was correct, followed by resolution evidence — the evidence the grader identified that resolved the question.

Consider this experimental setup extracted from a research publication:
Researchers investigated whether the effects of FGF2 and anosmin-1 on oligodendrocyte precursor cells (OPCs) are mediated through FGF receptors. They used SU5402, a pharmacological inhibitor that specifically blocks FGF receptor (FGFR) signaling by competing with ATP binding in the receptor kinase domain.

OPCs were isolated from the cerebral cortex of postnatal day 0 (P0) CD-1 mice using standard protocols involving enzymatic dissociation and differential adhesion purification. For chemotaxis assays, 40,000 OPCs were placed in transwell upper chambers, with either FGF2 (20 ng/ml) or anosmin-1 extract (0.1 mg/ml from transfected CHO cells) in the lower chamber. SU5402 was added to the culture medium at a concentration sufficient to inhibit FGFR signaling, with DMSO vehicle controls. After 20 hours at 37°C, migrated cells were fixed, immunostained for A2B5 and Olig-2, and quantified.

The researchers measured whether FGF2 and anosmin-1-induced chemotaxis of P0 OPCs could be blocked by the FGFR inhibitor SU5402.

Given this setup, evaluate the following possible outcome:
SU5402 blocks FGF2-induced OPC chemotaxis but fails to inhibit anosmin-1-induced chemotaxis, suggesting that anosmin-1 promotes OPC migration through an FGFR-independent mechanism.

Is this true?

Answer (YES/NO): NO